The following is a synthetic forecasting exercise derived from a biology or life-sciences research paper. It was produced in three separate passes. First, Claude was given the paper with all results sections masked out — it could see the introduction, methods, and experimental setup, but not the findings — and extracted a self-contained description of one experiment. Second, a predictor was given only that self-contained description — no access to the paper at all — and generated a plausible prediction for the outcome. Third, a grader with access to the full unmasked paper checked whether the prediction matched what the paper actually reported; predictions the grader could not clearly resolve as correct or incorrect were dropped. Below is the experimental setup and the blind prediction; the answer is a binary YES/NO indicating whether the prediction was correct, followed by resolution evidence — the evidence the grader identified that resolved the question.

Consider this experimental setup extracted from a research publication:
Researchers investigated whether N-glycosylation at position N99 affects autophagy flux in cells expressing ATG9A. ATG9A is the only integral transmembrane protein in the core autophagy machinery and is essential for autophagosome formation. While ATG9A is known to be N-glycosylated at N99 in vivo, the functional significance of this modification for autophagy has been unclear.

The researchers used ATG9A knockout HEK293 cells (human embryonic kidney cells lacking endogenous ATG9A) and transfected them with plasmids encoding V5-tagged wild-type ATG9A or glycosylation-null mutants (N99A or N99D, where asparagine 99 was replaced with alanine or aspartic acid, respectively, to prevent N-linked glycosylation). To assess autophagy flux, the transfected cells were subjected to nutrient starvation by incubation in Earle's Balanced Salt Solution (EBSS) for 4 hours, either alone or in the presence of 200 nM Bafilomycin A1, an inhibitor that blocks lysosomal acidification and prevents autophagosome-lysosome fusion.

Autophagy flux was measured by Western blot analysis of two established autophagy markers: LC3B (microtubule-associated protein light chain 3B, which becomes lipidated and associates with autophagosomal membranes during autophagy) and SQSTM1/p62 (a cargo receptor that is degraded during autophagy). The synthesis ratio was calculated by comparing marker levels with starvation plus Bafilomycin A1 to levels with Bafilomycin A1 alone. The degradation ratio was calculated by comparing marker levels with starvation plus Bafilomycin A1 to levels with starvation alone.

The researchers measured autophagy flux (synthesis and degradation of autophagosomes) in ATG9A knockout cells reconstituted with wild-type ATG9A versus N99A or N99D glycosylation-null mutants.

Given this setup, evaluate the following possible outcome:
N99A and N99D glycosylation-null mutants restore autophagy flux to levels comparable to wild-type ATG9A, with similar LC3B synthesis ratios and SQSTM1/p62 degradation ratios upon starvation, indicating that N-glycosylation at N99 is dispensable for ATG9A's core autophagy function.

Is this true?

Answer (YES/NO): YES